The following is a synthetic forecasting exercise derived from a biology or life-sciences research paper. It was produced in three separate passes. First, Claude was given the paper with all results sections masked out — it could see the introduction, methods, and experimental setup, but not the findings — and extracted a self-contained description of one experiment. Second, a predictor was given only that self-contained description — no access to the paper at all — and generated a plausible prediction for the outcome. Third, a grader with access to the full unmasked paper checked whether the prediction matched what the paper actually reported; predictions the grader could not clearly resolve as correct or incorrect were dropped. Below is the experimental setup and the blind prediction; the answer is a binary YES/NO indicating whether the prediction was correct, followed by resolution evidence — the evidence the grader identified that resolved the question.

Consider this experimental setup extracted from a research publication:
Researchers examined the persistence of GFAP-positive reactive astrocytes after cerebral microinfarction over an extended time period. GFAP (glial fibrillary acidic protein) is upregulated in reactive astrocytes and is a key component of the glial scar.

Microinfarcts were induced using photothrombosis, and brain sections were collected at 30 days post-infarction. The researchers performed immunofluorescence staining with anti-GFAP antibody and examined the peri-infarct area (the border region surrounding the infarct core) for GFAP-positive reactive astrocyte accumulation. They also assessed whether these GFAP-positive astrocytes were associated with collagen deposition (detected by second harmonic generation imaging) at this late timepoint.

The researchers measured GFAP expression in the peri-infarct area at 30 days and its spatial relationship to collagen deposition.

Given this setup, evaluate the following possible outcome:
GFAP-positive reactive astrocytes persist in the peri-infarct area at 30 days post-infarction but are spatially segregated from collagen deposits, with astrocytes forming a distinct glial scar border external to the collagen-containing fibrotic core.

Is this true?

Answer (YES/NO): NO